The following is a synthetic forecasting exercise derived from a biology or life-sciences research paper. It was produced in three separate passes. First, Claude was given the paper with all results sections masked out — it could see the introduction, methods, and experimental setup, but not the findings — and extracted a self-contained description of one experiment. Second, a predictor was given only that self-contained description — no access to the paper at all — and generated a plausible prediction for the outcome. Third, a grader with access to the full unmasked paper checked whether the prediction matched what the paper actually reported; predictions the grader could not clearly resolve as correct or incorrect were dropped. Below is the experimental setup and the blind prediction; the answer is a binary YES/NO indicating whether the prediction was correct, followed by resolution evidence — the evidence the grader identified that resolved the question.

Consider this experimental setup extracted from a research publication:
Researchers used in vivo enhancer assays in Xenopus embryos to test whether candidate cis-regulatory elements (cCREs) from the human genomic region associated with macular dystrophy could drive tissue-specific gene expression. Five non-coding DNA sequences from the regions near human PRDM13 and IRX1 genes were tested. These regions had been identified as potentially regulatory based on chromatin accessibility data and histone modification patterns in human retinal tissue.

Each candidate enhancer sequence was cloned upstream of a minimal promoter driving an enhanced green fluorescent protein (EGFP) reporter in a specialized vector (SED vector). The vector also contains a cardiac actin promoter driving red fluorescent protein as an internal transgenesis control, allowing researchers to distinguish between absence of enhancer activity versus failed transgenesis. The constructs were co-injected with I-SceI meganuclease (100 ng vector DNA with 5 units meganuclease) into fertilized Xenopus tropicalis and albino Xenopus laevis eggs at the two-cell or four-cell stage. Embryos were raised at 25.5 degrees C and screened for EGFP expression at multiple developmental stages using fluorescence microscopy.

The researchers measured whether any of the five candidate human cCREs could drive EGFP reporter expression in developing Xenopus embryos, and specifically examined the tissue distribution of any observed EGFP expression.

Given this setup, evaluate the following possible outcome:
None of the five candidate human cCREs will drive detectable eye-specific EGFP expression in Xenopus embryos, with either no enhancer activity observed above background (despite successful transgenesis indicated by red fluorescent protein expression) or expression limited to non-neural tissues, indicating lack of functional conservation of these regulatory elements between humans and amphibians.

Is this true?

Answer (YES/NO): NO